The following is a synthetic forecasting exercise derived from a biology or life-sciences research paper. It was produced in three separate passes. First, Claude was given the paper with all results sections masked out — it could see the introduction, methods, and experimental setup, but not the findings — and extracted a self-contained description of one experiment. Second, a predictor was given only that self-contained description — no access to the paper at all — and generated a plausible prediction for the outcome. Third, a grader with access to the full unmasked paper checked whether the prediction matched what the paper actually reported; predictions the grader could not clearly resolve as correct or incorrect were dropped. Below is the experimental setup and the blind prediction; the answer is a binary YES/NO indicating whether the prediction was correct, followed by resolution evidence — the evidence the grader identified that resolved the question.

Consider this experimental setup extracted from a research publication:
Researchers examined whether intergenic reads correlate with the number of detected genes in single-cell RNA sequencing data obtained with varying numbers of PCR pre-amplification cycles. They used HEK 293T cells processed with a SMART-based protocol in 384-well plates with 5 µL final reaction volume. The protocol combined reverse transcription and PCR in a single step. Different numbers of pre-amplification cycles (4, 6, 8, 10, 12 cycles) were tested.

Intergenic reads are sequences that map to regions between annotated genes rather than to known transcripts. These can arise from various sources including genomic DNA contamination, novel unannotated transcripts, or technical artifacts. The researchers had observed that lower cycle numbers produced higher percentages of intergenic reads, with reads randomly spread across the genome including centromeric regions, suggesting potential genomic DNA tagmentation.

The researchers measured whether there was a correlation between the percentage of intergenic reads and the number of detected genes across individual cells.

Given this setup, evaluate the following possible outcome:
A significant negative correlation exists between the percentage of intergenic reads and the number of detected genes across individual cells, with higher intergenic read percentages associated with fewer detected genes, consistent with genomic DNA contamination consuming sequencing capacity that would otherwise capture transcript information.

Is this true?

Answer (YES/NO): NO